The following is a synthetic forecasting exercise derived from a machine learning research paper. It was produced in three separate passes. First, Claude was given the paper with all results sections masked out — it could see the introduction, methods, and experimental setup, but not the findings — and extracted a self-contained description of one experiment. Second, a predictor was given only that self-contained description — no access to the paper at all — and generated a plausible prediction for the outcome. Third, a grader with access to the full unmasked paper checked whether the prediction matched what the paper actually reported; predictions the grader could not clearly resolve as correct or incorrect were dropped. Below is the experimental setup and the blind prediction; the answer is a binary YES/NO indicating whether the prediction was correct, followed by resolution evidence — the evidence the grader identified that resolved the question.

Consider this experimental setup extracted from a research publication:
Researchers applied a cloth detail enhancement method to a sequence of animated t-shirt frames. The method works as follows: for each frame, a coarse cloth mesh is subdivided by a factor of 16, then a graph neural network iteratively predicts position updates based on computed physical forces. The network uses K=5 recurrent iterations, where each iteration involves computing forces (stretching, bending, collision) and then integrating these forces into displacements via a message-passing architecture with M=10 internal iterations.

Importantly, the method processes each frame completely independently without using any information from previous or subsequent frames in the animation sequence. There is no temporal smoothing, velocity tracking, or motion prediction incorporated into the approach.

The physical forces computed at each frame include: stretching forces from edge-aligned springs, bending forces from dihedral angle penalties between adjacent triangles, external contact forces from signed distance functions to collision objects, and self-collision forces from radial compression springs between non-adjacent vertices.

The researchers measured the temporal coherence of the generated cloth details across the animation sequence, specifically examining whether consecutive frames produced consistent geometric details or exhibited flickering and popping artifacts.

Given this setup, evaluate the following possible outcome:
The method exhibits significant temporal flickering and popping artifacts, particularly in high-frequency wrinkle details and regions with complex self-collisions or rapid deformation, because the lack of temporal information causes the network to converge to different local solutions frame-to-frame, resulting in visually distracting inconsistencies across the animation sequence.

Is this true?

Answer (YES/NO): NO